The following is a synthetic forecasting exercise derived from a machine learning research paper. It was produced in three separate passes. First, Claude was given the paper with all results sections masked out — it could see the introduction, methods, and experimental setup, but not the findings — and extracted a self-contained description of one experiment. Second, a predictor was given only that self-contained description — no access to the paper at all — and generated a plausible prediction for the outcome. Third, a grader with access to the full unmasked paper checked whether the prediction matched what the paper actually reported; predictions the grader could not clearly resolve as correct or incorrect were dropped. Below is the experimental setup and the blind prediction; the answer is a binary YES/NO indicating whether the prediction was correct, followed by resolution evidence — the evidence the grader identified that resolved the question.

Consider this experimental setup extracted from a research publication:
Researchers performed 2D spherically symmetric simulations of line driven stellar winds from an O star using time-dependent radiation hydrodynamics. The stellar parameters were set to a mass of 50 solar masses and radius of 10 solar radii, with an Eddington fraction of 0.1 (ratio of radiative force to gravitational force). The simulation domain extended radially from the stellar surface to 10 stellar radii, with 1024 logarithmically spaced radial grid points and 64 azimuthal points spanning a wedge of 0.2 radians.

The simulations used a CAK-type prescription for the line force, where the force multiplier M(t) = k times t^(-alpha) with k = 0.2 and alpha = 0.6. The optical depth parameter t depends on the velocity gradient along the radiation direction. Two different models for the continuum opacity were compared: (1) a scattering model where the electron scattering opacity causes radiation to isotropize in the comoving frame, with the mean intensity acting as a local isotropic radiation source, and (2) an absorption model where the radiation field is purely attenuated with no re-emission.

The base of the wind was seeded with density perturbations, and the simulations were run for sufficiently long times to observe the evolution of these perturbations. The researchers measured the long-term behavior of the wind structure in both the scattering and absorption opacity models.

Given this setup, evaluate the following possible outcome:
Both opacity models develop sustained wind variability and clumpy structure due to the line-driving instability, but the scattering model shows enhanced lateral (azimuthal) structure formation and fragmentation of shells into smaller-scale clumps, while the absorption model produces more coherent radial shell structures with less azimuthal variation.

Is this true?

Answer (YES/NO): NO